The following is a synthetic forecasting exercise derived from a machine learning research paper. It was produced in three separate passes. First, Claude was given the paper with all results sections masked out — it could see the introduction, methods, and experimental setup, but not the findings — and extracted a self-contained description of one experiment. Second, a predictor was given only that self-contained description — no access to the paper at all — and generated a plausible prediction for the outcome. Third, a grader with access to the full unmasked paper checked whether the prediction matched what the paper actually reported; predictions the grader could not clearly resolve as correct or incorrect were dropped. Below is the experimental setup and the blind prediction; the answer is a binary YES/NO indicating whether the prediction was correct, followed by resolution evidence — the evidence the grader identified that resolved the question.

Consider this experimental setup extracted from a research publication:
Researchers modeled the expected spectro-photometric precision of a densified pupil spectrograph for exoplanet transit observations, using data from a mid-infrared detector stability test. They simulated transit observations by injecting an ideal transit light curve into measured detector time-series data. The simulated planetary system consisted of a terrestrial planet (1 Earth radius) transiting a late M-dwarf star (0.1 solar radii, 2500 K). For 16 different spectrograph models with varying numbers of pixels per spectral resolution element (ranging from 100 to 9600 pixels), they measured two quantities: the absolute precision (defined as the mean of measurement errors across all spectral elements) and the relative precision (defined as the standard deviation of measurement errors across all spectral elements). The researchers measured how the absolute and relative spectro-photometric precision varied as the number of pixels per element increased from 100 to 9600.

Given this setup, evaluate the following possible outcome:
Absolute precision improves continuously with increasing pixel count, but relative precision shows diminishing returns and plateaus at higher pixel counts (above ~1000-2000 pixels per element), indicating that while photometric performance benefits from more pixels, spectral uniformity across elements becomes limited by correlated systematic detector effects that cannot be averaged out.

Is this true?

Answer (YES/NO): NO